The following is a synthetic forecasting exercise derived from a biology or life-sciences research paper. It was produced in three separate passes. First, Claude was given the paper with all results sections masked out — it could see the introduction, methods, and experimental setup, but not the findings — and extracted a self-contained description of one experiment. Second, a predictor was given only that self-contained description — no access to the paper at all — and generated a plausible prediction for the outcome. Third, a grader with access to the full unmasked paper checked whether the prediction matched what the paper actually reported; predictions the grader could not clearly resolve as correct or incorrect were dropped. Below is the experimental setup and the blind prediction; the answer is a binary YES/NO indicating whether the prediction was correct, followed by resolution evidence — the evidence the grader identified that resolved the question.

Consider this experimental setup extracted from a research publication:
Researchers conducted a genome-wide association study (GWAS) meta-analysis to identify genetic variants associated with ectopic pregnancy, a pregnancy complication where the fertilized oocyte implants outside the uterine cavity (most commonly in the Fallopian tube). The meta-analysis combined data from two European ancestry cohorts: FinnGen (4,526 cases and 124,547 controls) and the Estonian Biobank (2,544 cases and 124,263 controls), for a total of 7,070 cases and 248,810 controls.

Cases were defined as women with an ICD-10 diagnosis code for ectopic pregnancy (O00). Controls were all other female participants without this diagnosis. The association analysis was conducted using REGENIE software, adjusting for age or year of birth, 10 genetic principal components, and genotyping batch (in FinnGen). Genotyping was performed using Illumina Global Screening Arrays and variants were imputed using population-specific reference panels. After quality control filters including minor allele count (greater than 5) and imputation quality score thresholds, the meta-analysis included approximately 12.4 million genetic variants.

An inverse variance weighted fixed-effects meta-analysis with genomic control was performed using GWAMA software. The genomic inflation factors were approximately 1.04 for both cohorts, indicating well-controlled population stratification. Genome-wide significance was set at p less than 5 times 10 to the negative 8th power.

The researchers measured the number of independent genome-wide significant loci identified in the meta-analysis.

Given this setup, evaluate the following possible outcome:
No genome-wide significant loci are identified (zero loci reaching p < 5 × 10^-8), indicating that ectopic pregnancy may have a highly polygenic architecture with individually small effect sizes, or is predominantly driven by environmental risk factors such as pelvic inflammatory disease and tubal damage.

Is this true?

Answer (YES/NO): NO